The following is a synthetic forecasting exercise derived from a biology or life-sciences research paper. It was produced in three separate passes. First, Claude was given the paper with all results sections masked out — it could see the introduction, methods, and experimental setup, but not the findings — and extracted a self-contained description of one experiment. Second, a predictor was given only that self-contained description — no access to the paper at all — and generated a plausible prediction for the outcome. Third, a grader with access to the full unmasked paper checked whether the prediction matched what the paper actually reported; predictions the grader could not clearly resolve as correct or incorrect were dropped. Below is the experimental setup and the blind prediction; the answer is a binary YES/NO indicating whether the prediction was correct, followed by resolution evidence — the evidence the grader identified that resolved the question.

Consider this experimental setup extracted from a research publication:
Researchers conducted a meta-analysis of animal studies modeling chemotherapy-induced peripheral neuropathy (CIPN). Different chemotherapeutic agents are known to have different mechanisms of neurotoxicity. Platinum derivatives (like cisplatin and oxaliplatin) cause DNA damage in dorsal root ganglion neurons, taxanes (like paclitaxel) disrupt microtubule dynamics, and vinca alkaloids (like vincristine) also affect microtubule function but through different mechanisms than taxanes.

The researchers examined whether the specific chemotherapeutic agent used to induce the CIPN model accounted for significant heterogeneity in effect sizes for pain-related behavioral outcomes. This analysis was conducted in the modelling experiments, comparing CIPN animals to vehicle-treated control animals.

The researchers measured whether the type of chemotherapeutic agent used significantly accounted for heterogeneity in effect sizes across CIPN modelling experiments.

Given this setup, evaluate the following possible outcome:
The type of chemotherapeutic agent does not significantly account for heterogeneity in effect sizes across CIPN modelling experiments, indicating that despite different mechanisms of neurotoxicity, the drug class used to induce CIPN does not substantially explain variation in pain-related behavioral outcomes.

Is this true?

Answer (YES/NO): NO